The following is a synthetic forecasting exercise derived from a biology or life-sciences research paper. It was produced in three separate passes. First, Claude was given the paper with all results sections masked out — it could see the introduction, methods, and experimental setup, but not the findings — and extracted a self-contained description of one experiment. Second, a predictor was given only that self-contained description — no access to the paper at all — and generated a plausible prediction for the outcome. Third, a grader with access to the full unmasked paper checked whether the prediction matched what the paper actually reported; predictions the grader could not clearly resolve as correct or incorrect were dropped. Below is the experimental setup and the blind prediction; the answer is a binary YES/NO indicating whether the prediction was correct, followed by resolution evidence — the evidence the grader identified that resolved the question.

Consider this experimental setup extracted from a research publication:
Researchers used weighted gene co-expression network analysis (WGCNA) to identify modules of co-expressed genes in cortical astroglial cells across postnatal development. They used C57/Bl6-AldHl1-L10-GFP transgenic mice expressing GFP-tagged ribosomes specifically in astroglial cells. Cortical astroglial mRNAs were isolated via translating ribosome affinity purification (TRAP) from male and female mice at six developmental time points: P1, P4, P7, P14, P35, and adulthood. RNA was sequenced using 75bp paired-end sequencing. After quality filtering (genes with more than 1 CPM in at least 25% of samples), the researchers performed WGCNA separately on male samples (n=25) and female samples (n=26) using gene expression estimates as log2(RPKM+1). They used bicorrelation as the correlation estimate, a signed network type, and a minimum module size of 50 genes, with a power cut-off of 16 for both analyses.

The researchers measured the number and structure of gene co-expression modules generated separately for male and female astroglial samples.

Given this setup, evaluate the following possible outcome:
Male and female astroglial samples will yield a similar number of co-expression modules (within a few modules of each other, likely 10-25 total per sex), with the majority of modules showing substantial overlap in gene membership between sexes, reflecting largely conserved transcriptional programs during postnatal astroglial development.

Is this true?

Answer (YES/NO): NO